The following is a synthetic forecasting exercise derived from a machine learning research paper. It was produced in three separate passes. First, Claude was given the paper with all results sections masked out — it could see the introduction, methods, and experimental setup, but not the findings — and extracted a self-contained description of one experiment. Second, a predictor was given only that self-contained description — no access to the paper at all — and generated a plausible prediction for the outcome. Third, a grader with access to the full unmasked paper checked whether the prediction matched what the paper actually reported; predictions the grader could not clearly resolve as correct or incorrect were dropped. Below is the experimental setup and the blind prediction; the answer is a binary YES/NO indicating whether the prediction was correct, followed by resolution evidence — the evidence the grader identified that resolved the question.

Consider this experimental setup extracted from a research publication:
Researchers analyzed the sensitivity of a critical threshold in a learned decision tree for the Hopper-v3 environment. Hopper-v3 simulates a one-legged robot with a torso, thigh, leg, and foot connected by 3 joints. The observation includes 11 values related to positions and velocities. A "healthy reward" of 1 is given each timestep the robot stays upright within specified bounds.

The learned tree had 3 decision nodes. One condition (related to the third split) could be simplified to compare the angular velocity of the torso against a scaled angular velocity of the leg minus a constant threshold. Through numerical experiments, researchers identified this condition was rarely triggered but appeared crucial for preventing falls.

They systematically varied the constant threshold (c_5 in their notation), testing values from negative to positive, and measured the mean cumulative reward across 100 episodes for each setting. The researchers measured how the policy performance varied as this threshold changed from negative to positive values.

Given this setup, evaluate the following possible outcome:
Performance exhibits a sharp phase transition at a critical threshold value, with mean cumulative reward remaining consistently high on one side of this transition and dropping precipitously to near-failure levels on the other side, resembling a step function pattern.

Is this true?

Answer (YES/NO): YES